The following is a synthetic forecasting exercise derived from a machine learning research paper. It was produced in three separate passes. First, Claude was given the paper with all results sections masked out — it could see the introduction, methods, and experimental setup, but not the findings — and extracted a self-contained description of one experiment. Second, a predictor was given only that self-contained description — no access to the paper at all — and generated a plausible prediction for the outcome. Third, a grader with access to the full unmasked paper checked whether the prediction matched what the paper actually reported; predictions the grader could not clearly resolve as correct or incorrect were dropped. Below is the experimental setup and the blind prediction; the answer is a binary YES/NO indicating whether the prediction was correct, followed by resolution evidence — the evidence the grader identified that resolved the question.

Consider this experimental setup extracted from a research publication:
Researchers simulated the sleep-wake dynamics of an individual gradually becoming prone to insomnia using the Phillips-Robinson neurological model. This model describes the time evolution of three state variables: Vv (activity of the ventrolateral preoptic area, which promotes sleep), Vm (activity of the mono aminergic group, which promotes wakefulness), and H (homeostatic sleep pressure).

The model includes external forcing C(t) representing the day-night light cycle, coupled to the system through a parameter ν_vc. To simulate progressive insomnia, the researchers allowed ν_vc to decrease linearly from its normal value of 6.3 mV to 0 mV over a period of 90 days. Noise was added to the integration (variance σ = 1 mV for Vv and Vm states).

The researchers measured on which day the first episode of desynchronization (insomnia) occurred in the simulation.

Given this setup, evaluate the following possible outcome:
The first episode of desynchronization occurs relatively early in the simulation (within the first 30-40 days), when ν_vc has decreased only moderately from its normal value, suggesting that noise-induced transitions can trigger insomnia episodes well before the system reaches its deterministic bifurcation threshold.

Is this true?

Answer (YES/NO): NO